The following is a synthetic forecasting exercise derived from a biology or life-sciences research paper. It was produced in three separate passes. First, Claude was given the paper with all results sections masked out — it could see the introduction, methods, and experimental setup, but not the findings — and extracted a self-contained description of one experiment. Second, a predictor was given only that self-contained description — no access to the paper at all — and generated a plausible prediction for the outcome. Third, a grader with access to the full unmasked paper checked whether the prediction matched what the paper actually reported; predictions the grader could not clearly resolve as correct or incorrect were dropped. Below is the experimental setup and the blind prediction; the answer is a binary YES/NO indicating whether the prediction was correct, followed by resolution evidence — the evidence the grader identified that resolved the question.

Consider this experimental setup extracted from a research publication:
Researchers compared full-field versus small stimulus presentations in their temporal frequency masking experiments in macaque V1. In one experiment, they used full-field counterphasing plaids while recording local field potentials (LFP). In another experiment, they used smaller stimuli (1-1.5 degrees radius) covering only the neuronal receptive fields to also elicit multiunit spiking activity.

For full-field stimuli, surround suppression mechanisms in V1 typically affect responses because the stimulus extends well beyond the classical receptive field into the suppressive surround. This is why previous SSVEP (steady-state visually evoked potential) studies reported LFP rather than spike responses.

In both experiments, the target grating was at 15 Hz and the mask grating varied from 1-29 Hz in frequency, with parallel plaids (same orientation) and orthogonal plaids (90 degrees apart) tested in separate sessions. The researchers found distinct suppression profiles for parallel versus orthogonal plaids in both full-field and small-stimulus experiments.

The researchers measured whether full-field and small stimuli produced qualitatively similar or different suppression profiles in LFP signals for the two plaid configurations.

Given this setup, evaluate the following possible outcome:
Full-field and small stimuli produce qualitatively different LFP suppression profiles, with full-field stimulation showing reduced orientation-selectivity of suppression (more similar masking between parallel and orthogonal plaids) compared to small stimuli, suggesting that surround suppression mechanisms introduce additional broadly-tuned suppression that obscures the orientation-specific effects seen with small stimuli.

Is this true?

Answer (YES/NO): NO